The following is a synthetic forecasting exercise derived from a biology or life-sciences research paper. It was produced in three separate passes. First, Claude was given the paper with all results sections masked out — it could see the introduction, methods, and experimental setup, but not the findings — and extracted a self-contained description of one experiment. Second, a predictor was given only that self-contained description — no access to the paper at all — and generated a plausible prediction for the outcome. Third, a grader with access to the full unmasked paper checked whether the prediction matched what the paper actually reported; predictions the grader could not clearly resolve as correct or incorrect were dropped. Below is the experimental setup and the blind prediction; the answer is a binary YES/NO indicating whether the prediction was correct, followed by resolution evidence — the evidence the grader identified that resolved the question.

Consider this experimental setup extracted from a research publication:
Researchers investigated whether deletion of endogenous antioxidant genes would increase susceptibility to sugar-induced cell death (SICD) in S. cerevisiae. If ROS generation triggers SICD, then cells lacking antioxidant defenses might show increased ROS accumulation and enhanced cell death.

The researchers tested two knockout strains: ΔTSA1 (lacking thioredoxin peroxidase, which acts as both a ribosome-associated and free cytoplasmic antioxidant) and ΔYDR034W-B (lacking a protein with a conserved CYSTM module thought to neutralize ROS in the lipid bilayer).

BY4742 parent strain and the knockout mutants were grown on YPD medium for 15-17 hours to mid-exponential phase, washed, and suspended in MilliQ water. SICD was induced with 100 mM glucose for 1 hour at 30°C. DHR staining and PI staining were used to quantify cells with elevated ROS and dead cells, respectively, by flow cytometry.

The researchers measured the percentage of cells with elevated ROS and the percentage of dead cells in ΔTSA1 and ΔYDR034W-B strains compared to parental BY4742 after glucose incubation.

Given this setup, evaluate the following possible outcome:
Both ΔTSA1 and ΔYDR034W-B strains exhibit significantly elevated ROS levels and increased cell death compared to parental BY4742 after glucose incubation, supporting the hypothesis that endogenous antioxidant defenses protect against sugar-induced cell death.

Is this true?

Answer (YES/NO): NO